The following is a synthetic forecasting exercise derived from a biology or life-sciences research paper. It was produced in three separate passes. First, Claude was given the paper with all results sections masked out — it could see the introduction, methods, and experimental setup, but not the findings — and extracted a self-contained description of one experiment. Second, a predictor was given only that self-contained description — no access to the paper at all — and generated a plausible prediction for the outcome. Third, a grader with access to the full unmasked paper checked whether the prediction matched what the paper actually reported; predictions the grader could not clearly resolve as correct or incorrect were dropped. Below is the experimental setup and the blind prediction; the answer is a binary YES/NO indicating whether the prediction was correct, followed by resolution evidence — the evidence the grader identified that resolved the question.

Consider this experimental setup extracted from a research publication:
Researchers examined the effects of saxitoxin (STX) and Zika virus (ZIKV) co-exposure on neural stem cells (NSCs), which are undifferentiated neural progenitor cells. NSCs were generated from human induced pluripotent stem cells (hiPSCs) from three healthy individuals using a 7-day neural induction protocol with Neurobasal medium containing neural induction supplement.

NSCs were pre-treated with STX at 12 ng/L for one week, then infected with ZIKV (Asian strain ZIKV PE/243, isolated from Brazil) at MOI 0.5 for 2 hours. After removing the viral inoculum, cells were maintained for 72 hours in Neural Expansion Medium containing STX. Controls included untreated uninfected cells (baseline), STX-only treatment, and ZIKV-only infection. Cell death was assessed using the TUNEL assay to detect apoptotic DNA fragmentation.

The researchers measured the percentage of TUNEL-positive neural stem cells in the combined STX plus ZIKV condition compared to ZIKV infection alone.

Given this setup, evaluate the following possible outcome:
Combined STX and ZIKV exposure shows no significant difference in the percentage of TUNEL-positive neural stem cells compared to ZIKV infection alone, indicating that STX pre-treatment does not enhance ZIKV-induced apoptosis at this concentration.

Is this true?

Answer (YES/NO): YES